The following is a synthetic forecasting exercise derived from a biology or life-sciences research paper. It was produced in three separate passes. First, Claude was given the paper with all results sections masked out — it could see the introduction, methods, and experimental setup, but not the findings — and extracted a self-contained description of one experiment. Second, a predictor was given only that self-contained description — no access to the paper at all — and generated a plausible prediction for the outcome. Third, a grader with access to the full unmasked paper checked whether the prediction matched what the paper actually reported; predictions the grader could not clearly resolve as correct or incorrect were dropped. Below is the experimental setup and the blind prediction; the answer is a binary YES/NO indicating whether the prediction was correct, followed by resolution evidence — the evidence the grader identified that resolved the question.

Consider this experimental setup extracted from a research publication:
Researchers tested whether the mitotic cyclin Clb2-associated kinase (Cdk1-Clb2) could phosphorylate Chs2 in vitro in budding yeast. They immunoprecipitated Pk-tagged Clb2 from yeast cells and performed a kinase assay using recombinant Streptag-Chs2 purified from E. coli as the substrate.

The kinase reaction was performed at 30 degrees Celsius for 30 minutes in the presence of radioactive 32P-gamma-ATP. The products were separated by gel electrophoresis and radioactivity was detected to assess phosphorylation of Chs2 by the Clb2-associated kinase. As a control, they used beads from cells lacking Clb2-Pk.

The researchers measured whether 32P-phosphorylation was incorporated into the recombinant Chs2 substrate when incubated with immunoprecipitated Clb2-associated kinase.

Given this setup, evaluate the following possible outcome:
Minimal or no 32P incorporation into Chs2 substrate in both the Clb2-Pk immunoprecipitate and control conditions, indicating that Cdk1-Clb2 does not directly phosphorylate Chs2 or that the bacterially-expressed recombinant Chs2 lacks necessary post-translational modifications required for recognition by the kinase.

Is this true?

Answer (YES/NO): NO